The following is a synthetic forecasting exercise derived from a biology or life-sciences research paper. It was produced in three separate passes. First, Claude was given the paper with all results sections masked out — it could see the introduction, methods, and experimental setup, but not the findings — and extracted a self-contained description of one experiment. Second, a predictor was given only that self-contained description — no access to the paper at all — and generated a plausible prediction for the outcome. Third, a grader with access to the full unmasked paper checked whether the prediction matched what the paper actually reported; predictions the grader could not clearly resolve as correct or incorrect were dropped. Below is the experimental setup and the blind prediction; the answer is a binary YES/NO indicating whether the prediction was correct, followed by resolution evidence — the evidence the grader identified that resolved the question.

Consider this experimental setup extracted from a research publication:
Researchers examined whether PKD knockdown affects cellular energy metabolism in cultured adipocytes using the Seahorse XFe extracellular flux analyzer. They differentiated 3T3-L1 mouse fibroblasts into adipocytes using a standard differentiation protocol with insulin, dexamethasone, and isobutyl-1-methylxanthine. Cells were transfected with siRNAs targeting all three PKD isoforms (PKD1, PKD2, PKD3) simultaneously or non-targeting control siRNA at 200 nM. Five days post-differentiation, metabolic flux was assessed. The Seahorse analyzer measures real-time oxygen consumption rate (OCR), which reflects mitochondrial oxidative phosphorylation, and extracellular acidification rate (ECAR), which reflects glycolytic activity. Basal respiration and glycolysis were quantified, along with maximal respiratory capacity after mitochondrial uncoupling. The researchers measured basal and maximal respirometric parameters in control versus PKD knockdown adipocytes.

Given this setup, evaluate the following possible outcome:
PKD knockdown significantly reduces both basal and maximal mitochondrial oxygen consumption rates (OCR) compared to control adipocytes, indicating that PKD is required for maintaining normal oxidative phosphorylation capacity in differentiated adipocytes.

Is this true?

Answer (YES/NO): NO